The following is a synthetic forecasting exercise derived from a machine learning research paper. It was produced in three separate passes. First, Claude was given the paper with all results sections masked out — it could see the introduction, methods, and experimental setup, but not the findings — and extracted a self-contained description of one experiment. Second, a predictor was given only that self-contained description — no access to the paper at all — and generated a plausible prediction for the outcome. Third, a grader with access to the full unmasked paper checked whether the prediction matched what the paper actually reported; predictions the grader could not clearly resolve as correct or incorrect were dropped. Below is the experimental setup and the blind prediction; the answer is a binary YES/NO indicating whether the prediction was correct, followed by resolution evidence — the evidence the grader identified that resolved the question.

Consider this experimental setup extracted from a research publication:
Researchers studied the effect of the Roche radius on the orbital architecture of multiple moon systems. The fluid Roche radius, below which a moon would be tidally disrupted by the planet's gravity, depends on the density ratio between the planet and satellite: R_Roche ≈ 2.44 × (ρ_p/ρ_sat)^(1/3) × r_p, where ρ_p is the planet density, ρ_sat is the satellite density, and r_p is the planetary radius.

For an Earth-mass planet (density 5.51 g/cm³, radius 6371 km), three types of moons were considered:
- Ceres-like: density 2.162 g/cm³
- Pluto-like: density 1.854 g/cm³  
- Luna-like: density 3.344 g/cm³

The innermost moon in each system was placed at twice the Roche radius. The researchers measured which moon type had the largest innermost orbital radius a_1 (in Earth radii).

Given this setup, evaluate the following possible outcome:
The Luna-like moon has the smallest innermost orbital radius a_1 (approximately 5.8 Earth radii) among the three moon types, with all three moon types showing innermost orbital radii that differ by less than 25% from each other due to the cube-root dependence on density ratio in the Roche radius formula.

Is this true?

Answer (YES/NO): YES